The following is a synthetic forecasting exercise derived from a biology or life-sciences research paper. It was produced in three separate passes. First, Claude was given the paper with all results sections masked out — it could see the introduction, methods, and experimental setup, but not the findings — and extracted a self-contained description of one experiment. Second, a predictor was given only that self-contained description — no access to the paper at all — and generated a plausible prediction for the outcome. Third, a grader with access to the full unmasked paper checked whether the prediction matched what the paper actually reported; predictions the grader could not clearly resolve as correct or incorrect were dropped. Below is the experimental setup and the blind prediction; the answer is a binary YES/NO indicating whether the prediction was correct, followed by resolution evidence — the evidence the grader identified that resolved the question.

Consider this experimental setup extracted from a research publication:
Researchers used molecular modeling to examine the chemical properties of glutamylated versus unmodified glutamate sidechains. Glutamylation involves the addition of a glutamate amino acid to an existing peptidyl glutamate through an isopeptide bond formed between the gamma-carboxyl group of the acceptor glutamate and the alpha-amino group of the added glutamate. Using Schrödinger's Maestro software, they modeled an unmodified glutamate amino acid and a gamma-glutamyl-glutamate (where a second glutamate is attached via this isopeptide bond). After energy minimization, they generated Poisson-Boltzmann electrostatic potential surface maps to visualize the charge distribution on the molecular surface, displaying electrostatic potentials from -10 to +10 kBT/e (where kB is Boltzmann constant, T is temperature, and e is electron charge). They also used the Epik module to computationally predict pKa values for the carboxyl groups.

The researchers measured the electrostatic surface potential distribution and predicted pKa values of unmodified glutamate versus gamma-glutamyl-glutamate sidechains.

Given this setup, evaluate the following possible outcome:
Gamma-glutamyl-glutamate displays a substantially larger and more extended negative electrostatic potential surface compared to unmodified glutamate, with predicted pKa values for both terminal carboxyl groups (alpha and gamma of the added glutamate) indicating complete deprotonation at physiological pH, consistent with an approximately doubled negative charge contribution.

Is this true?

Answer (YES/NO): YES